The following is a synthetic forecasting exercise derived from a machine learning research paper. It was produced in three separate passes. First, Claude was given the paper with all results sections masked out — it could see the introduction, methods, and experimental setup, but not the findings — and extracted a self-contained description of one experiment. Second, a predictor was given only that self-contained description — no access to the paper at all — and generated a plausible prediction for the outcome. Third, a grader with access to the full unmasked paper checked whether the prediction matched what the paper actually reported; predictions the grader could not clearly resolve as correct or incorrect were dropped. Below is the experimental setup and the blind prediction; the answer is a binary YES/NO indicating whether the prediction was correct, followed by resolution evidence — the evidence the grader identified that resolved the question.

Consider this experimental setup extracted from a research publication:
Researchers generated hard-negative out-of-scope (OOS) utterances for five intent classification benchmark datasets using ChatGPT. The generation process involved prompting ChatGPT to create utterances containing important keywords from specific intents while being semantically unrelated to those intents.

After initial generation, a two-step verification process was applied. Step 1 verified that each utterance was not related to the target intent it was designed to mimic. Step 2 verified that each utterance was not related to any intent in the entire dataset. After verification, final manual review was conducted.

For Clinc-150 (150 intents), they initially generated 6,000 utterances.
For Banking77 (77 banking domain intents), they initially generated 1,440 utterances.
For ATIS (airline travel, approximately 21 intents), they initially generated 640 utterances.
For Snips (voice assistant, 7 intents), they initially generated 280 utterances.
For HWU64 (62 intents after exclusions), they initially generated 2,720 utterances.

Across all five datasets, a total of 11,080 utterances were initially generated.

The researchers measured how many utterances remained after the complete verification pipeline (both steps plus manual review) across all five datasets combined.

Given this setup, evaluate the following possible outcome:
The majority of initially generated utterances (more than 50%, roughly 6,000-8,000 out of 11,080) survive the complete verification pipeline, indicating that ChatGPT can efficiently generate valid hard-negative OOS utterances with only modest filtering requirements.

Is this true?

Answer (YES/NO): NO